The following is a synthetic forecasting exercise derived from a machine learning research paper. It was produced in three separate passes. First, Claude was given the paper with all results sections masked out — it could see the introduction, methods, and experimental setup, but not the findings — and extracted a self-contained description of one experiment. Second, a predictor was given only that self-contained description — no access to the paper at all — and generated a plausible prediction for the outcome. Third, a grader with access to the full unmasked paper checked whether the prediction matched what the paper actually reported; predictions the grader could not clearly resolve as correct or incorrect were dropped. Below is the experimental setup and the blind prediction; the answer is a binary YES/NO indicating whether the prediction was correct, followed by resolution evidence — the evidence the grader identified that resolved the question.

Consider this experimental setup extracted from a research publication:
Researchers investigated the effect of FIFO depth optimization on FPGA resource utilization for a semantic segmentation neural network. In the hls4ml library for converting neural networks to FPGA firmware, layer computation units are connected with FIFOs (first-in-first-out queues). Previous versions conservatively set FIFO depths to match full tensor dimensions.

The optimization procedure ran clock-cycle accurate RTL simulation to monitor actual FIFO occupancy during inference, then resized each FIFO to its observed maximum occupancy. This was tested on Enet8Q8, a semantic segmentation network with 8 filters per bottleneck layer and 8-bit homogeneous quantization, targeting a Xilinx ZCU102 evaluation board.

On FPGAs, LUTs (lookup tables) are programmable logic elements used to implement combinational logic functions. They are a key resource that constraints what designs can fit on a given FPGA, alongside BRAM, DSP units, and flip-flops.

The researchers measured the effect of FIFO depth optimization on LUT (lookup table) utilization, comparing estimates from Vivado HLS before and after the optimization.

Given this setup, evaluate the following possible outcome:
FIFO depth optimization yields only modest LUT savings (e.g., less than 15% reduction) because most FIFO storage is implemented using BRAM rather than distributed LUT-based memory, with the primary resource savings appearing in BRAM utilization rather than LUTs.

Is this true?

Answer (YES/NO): NO